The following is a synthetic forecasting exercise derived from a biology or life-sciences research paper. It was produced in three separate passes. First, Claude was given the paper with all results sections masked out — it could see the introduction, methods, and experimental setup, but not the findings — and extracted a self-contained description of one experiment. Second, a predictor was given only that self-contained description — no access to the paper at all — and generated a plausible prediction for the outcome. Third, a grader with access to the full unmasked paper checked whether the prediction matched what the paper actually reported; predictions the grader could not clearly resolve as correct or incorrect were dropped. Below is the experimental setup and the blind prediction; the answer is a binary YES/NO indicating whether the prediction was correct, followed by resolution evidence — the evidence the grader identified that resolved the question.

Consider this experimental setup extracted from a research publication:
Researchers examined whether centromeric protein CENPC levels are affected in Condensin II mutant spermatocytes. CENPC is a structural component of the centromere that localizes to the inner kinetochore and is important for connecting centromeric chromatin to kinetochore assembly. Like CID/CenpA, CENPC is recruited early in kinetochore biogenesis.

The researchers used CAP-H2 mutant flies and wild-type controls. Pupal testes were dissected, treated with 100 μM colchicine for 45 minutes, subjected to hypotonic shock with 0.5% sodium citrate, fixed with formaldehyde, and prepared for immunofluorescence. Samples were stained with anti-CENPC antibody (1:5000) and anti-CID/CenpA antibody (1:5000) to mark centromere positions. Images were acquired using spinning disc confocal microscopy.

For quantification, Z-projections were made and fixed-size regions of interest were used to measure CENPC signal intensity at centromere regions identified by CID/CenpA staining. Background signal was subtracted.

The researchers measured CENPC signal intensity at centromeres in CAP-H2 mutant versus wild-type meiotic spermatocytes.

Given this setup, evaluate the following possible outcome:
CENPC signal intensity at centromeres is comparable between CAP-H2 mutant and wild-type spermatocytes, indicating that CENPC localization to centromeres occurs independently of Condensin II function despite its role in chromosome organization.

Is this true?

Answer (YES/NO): YES